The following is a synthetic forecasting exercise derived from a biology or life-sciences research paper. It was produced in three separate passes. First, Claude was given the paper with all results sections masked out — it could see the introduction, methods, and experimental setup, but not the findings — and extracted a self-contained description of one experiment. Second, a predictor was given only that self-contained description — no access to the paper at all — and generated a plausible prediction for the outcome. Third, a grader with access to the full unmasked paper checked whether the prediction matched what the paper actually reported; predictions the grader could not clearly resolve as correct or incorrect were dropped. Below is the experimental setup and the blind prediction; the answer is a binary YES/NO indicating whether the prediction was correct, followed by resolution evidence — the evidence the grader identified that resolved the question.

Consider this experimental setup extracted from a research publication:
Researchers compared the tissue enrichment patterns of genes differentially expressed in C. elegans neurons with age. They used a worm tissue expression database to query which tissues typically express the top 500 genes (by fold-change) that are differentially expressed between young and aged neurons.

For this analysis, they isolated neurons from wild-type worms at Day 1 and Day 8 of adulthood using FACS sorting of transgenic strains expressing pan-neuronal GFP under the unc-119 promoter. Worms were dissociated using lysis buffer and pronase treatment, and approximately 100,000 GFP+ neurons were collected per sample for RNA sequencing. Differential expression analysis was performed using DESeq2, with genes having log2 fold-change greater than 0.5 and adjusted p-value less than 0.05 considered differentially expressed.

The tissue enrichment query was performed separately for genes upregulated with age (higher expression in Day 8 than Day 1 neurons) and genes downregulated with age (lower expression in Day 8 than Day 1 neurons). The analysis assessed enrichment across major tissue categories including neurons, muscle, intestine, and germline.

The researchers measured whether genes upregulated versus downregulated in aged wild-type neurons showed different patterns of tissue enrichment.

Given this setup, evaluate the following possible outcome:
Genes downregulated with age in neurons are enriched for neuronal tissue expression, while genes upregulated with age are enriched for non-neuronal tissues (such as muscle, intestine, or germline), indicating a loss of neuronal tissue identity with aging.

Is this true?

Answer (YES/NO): NO